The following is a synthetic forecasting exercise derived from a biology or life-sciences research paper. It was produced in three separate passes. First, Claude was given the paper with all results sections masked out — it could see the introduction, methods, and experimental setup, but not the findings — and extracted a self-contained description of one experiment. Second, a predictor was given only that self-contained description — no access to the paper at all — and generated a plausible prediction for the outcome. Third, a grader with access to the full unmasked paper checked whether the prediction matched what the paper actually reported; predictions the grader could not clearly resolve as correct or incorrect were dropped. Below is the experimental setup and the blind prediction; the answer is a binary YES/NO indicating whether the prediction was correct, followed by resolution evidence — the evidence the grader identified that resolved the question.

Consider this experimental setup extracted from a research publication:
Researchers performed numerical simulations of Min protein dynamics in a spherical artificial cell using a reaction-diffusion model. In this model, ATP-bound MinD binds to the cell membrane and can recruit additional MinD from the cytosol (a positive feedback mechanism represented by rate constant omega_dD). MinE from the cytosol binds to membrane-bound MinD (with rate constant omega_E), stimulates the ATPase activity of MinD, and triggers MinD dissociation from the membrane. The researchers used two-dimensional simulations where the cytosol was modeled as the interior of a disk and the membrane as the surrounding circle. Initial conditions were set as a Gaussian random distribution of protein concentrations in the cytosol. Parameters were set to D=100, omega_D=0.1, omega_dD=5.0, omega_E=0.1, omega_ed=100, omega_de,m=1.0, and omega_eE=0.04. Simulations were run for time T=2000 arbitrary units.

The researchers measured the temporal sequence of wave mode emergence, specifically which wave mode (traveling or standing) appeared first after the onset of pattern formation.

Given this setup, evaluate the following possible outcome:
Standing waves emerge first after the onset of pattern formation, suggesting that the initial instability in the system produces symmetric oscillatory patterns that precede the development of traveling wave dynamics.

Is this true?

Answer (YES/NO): YES